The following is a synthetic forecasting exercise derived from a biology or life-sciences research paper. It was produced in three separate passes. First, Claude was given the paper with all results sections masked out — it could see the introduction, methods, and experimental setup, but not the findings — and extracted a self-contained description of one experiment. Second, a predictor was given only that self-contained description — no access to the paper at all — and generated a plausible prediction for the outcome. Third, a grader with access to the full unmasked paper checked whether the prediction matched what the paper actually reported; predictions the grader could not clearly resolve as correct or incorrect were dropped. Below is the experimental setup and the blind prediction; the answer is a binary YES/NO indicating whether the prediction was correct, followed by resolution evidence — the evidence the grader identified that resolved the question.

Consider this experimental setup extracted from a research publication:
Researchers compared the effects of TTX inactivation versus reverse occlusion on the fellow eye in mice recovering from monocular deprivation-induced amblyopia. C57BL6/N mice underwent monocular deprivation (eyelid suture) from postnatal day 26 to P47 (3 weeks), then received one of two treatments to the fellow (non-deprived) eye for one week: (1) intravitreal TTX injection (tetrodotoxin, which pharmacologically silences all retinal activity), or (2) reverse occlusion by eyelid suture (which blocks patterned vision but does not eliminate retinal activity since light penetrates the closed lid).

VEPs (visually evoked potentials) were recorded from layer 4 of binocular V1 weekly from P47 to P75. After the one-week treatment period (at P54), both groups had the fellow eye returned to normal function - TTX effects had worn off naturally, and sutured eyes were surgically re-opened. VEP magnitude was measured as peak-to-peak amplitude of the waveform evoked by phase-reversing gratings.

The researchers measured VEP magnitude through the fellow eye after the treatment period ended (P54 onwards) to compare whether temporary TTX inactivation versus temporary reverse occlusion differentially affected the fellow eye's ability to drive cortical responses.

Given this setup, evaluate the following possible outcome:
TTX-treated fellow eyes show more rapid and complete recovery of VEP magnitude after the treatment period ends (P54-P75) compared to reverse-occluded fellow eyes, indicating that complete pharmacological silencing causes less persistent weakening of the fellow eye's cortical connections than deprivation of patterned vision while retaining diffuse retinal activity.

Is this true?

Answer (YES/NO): NO